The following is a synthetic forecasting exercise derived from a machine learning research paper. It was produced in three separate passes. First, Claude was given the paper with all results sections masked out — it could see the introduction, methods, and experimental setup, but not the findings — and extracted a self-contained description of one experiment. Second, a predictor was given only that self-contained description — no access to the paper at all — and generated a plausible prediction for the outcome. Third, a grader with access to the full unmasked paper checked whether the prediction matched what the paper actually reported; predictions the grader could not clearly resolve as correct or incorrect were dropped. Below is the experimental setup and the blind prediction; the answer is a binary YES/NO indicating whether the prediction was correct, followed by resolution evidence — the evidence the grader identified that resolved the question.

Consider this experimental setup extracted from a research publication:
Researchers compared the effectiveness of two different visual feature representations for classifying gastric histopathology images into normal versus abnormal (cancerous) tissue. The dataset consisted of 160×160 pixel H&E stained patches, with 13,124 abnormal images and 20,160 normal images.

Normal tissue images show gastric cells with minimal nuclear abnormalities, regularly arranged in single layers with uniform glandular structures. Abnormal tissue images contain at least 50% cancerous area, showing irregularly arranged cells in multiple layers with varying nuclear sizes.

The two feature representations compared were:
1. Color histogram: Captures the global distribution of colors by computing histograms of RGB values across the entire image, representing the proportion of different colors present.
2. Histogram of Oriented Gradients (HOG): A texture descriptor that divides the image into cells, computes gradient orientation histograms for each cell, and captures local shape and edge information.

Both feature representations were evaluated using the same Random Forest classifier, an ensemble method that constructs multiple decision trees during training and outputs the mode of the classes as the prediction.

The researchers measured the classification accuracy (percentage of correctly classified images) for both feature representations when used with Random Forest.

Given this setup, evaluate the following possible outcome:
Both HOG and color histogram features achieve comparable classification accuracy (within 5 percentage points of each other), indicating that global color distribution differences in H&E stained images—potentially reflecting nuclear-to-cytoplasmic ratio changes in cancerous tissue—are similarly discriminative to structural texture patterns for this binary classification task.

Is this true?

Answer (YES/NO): NO